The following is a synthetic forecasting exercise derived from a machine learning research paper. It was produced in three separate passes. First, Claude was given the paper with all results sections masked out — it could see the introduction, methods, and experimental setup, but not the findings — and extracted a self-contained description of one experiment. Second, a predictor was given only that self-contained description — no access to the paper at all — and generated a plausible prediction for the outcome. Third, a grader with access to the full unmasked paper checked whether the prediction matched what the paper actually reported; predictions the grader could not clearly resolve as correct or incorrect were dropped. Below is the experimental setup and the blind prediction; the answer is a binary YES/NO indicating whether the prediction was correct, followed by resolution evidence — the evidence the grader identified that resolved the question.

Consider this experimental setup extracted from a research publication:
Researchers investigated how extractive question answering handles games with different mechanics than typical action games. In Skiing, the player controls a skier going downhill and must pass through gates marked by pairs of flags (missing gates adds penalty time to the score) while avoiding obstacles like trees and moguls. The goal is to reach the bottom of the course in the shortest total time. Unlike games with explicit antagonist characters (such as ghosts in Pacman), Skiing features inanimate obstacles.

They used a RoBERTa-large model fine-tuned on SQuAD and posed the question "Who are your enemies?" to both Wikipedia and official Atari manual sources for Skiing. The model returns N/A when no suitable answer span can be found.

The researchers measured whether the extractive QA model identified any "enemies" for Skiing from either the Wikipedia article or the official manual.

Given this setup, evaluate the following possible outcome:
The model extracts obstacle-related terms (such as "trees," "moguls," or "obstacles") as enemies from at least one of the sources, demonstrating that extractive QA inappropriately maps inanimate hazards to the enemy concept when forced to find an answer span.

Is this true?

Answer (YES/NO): NO